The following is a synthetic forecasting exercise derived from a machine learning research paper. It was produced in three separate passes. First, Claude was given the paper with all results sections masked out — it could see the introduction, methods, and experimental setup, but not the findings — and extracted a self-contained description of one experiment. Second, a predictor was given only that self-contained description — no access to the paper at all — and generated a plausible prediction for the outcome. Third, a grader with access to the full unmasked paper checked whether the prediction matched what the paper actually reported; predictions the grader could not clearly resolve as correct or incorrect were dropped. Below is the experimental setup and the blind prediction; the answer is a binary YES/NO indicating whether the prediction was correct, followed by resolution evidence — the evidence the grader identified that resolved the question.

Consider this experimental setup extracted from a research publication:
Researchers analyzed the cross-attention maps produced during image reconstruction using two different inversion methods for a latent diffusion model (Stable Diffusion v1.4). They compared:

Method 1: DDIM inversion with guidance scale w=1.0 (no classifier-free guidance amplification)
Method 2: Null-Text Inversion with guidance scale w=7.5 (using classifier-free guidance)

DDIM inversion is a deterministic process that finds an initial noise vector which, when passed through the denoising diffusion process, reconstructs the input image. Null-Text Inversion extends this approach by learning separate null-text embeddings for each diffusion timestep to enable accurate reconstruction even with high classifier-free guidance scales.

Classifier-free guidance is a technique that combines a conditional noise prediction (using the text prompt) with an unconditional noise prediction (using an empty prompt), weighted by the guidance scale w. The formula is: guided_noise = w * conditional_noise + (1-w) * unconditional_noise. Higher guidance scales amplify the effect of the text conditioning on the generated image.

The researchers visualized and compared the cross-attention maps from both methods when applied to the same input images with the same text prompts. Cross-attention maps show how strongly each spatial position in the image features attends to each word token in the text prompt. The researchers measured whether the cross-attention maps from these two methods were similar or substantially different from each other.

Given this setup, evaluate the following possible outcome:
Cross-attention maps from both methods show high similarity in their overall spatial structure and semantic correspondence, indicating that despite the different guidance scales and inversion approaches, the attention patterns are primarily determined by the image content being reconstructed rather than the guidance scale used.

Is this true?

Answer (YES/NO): YES